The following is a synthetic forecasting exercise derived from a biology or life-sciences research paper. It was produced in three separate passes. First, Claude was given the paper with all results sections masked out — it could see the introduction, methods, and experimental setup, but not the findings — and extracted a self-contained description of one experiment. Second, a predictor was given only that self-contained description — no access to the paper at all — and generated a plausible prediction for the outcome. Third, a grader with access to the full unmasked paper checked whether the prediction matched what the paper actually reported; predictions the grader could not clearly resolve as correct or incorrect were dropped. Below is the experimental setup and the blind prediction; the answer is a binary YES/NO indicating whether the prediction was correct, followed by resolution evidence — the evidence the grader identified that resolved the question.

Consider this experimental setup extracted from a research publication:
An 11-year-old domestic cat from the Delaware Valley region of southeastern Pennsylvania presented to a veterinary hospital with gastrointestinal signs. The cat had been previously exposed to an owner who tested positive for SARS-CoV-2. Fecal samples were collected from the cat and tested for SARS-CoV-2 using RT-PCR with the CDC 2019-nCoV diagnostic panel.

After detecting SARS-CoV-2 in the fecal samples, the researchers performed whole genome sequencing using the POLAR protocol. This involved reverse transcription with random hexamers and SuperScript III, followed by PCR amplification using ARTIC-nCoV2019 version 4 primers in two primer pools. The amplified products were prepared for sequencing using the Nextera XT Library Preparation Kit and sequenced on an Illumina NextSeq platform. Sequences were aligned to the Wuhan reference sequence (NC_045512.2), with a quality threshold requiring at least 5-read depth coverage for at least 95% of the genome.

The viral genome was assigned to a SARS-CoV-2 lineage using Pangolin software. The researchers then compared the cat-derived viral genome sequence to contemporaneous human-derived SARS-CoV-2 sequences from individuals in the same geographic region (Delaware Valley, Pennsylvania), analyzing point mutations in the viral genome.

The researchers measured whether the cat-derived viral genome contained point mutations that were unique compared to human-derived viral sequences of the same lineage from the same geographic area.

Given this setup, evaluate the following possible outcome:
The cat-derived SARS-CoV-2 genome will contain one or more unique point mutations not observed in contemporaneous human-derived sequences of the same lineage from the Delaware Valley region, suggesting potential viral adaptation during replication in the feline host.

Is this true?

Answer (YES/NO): YES